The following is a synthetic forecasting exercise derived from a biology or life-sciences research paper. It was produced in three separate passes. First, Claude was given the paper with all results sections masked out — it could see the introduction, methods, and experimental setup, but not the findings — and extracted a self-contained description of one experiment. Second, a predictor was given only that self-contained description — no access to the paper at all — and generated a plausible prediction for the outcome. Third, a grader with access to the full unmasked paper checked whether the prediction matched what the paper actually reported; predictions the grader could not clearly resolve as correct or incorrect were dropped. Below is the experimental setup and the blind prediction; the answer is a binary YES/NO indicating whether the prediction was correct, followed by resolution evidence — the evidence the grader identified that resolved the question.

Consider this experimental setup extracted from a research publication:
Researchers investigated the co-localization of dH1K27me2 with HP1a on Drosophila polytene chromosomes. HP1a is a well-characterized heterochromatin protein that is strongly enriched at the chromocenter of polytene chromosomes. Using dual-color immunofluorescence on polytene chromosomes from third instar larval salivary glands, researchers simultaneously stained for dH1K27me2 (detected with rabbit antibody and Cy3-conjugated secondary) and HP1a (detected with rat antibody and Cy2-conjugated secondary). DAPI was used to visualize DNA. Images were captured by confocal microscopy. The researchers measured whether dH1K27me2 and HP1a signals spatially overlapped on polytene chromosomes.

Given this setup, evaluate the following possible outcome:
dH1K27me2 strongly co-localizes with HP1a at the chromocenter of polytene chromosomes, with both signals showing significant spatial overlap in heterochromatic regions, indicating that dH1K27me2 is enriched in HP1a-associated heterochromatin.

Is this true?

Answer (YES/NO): YES